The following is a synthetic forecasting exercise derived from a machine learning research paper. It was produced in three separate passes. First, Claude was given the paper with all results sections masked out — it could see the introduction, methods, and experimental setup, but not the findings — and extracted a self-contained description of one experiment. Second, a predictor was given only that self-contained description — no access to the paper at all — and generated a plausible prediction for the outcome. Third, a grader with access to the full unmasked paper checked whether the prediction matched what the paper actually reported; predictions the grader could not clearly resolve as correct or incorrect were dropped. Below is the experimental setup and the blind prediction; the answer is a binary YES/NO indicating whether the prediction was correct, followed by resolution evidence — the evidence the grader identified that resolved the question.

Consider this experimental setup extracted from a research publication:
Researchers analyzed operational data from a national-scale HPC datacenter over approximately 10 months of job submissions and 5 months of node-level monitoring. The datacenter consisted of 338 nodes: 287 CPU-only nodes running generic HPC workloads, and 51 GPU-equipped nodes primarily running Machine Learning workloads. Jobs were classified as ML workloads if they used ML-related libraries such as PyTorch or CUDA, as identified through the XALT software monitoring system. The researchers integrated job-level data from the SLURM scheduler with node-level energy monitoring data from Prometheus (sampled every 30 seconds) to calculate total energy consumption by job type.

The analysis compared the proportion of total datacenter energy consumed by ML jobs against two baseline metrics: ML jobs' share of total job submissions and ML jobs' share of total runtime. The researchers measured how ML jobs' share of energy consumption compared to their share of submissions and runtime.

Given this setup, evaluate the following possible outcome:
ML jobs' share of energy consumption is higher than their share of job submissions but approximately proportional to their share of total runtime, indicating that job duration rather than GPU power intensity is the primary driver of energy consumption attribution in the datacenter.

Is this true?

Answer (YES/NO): NO